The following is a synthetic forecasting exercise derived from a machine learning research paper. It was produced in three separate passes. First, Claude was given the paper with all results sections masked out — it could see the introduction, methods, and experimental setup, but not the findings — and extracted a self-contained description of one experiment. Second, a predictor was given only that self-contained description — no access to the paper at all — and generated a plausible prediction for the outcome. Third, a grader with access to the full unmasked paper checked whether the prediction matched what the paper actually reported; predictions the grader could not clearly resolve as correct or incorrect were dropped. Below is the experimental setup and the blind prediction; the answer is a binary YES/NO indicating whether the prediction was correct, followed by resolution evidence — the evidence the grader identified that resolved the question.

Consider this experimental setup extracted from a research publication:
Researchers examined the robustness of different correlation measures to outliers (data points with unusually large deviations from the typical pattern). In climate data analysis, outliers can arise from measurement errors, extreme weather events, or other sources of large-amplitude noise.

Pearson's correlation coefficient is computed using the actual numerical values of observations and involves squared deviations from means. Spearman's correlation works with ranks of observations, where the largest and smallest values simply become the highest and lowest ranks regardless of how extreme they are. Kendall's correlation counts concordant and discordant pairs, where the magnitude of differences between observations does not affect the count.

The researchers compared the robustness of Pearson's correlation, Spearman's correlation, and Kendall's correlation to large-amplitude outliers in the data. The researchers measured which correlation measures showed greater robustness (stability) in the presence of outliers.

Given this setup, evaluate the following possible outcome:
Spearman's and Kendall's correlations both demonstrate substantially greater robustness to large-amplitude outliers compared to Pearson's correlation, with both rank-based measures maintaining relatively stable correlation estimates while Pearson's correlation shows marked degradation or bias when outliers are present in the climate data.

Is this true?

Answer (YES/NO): NO